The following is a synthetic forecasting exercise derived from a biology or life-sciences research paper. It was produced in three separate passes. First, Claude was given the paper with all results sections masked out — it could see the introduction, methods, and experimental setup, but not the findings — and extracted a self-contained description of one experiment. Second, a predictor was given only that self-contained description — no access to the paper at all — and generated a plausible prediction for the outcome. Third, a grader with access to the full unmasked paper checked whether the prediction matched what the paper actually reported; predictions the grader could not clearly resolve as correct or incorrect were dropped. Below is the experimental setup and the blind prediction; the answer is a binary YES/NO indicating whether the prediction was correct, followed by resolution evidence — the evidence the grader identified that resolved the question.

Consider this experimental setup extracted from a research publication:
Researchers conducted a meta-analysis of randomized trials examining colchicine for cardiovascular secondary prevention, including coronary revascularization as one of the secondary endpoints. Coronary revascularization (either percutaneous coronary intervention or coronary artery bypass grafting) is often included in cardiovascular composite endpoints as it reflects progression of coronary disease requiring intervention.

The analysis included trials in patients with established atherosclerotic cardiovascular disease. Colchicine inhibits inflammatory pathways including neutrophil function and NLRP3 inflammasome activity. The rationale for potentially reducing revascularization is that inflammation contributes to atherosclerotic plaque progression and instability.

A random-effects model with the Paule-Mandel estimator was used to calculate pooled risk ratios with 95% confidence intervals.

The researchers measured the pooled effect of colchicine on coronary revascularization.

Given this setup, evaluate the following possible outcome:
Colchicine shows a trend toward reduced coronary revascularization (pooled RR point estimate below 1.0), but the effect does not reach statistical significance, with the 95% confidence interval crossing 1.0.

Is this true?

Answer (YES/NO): NO